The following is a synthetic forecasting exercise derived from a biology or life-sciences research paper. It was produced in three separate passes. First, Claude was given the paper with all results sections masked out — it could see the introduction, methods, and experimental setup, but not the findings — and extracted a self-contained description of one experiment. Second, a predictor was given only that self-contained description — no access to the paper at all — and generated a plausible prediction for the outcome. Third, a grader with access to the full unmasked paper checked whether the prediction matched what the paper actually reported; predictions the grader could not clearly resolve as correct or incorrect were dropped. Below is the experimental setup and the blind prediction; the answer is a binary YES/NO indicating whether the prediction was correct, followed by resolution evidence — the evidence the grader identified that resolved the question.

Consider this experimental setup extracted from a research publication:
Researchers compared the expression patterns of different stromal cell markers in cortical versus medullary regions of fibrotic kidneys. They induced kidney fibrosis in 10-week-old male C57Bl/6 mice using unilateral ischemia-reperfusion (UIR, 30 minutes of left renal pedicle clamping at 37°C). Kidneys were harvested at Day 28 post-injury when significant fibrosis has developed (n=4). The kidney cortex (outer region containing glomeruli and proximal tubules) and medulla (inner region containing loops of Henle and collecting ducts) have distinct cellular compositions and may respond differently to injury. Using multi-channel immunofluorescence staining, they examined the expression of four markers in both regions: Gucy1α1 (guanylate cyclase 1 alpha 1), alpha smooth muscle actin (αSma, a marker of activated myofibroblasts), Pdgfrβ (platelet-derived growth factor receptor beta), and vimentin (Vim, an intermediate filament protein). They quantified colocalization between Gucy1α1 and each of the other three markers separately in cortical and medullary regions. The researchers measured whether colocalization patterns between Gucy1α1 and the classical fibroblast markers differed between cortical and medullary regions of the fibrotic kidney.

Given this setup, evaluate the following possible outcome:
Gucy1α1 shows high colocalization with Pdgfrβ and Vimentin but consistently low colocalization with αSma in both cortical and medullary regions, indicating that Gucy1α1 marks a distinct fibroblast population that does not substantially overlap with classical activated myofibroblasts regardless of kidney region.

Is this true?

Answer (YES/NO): NO